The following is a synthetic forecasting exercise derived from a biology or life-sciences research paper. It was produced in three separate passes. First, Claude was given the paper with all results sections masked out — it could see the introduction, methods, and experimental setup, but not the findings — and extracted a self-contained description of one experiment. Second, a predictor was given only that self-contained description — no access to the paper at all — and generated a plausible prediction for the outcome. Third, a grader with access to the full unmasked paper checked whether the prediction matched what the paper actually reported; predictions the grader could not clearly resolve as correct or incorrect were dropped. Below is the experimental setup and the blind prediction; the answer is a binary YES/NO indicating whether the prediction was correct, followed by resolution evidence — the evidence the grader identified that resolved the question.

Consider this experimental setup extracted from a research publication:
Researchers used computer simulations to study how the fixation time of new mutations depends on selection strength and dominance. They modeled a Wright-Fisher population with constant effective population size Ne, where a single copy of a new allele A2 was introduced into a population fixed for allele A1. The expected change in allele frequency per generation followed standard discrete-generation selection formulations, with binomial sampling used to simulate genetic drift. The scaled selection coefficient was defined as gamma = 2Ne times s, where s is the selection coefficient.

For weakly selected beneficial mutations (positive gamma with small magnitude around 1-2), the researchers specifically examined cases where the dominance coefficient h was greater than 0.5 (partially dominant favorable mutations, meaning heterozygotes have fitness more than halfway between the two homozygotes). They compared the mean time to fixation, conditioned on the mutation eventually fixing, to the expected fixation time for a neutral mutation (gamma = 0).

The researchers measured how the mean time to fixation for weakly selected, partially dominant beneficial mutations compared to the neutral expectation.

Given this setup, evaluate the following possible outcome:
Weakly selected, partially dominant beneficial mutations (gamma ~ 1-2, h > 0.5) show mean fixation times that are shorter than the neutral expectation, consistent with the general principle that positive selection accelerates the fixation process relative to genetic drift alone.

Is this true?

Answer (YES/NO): NO